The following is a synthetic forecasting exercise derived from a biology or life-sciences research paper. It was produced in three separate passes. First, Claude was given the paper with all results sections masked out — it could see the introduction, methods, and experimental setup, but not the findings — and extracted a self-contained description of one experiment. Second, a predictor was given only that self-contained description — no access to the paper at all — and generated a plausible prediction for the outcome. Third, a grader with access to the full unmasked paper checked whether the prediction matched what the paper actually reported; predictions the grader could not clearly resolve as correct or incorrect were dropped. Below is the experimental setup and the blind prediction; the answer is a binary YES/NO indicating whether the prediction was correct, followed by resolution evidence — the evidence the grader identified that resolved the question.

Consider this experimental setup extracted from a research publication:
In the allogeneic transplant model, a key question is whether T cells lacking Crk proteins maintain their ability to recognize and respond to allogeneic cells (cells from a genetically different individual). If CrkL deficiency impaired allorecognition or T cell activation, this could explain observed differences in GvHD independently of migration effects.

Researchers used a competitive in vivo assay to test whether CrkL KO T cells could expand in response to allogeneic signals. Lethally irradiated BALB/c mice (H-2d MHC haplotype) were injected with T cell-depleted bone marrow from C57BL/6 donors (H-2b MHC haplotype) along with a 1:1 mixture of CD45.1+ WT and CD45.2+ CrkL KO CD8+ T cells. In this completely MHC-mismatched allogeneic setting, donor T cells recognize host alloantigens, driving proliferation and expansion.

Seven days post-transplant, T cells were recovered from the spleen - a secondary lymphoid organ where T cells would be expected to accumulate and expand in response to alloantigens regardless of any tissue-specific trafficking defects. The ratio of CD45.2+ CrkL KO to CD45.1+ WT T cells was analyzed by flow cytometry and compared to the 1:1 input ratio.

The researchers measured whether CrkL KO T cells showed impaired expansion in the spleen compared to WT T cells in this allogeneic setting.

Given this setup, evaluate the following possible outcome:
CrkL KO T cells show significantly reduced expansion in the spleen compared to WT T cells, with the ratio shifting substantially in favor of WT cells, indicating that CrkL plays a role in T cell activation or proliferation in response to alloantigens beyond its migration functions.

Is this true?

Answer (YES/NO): NO